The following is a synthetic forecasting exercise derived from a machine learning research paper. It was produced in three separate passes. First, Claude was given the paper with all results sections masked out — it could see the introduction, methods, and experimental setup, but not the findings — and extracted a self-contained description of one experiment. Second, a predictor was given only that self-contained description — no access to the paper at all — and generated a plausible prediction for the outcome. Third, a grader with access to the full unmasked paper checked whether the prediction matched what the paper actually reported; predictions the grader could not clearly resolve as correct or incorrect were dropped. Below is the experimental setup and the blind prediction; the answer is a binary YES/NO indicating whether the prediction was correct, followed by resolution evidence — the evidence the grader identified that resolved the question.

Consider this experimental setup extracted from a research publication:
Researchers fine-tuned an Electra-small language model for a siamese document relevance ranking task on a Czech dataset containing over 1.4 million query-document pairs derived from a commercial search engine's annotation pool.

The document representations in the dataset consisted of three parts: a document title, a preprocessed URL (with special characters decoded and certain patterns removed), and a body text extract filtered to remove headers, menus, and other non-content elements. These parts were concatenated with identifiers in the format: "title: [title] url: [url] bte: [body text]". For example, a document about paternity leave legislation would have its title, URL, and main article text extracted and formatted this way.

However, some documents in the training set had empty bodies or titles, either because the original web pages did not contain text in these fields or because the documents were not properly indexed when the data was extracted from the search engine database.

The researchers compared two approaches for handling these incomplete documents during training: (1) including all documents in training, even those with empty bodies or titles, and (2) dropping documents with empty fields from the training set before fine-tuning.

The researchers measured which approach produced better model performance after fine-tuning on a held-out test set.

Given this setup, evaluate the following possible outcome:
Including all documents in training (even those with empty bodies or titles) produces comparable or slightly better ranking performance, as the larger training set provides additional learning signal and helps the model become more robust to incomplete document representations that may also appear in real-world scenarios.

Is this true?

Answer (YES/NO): NO